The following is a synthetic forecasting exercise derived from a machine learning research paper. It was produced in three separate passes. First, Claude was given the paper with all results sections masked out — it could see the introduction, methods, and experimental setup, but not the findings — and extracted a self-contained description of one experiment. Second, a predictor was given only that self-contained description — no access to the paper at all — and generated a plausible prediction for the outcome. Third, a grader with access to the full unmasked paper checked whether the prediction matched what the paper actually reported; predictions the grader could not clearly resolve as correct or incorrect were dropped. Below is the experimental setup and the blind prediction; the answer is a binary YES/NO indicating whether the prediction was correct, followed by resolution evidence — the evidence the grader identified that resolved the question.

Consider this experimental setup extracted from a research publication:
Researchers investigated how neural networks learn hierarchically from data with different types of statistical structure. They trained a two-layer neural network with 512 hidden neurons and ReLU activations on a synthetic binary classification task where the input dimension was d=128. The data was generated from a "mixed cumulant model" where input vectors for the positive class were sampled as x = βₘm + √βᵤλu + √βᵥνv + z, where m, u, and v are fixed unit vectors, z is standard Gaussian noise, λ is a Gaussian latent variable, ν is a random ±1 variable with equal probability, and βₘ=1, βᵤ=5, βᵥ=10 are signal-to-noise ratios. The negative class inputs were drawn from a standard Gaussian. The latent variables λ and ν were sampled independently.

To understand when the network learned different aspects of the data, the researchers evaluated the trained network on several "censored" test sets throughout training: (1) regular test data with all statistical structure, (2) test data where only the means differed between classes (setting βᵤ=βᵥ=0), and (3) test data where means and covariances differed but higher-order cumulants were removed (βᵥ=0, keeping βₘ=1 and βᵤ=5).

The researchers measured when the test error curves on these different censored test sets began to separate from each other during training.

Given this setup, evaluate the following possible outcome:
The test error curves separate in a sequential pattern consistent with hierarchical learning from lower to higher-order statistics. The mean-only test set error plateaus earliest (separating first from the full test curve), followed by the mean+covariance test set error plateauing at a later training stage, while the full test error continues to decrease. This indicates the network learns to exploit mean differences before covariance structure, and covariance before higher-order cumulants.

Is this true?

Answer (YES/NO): YES